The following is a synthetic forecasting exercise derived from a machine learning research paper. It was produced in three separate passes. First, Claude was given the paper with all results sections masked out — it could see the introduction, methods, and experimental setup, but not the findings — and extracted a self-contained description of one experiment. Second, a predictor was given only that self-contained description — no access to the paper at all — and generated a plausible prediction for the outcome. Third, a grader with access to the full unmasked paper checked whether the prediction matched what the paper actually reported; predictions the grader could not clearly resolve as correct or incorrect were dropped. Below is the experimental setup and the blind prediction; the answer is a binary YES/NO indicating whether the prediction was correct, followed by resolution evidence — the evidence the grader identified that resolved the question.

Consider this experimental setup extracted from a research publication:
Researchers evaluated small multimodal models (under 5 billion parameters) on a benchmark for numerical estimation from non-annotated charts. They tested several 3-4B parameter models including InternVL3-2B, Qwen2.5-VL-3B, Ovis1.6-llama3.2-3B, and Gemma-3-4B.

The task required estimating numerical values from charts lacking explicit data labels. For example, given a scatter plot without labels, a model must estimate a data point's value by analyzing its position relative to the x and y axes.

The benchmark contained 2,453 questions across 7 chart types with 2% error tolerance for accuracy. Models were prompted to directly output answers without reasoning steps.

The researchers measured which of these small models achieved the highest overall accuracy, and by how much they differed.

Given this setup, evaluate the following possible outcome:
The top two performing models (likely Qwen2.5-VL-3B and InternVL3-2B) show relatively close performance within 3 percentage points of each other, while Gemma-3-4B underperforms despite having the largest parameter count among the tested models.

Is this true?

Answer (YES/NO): NO